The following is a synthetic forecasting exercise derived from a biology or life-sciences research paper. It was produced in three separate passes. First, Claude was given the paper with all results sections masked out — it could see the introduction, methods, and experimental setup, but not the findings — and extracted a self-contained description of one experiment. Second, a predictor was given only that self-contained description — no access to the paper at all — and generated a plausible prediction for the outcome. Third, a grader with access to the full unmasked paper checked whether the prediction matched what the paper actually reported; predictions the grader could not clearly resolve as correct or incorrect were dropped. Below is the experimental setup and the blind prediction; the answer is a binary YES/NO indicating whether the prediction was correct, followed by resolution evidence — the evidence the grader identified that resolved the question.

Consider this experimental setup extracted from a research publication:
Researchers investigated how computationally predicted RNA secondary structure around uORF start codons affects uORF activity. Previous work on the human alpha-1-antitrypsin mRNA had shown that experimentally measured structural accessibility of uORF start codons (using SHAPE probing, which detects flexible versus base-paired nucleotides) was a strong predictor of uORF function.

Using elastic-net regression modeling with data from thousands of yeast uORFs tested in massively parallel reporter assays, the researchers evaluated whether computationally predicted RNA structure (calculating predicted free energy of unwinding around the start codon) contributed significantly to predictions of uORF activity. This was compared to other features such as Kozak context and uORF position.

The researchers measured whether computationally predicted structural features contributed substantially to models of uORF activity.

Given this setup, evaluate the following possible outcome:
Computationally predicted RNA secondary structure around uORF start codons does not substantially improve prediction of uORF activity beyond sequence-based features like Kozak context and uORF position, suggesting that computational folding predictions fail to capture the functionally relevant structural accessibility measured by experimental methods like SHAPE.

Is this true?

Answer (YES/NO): YES